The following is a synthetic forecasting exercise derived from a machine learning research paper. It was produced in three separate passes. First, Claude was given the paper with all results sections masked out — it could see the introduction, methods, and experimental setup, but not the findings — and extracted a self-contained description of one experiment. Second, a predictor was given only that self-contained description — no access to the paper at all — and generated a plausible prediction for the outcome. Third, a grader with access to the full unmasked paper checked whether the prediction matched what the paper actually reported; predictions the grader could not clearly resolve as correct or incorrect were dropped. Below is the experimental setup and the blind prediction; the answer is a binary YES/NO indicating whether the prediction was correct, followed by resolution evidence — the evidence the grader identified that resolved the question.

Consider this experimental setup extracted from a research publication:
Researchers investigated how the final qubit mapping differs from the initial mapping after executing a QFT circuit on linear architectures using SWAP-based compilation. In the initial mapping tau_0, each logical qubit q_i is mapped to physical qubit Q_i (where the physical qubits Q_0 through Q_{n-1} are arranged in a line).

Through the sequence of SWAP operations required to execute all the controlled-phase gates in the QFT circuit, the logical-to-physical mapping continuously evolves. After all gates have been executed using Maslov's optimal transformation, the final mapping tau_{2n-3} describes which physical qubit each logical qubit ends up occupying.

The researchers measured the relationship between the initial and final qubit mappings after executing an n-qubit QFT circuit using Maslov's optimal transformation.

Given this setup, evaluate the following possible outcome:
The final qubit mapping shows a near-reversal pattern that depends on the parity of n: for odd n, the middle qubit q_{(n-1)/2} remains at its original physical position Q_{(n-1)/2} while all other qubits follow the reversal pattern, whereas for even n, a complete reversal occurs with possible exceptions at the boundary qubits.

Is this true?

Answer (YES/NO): NO